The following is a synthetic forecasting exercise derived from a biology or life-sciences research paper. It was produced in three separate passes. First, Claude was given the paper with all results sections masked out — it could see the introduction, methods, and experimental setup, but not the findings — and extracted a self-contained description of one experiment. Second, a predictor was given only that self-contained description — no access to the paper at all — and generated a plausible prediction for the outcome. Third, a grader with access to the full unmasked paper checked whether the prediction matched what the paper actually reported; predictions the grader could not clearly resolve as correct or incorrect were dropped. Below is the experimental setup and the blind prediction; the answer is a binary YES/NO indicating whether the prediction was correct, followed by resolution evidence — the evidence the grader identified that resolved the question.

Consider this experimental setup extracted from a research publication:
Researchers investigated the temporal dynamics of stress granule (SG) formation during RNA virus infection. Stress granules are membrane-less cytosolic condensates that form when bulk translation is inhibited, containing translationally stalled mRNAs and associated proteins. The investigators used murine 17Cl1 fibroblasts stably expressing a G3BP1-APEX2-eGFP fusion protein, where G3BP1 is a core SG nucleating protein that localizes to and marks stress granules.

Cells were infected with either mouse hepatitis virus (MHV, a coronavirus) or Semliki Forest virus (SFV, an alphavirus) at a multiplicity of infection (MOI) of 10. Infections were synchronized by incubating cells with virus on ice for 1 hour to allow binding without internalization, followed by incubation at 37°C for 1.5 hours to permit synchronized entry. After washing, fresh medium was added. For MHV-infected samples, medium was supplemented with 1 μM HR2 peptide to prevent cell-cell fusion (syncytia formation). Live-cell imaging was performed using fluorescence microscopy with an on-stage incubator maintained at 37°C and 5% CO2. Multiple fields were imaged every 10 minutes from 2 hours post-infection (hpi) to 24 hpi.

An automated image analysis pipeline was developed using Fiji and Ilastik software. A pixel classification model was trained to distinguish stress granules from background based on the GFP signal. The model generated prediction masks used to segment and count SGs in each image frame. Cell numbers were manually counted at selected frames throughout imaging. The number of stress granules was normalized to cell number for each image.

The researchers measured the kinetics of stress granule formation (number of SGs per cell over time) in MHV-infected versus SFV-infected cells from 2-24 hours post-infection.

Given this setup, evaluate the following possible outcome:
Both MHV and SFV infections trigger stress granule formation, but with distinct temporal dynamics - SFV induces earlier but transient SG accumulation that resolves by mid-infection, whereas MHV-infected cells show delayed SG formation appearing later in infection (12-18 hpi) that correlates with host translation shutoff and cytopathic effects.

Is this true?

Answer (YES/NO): NO